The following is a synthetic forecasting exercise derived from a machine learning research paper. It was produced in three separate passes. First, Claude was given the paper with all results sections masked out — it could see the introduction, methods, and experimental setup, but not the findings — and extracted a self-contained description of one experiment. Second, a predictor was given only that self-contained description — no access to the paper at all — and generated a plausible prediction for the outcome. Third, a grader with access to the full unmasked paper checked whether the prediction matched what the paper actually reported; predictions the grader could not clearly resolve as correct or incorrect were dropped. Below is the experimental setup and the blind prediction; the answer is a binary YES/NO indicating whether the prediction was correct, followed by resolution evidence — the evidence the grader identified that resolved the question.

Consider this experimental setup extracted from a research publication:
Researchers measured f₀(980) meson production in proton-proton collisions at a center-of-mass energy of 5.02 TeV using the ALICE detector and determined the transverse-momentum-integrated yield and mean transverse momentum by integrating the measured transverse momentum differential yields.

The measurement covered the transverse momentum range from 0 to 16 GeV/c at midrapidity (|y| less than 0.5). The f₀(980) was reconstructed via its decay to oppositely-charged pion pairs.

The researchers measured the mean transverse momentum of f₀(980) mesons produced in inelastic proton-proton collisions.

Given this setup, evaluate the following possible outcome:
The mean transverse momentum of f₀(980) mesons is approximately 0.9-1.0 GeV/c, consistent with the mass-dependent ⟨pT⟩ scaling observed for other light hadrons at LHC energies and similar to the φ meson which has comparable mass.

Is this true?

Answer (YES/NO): YES